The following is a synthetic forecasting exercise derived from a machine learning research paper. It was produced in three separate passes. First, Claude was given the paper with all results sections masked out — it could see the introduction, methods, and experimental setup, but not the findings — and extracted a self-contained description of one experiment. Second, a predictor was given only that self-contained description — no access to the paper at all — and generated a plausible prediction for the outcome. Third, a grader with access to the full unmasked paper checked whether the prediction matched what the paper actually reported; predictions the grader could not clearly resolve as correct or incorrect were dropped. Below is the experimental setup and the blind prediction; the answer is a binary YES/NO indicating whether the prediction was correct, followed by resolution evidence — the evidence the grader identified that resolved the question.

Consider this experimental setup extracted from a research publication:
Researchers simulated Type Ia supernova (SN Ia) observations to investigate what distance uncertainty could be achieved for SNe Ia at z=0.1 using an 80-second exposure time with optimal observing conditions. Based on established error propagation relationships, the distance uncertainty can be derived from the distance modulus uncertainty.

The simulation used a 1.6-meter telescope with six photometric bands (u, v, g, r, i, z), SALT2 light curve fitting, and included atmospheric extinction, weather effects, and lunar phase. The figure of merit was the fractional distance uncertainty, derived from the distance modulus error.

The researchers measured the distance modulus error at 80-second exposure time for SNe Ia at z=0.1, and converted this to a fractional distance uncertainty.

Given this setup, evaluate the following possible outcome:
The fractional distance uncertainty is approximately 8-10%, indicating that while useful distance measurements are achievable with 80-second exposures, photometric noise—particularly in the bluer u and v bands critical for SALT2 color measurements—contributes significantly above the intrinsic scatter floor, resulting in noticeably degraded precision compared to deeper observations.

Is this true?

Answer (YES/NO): NO